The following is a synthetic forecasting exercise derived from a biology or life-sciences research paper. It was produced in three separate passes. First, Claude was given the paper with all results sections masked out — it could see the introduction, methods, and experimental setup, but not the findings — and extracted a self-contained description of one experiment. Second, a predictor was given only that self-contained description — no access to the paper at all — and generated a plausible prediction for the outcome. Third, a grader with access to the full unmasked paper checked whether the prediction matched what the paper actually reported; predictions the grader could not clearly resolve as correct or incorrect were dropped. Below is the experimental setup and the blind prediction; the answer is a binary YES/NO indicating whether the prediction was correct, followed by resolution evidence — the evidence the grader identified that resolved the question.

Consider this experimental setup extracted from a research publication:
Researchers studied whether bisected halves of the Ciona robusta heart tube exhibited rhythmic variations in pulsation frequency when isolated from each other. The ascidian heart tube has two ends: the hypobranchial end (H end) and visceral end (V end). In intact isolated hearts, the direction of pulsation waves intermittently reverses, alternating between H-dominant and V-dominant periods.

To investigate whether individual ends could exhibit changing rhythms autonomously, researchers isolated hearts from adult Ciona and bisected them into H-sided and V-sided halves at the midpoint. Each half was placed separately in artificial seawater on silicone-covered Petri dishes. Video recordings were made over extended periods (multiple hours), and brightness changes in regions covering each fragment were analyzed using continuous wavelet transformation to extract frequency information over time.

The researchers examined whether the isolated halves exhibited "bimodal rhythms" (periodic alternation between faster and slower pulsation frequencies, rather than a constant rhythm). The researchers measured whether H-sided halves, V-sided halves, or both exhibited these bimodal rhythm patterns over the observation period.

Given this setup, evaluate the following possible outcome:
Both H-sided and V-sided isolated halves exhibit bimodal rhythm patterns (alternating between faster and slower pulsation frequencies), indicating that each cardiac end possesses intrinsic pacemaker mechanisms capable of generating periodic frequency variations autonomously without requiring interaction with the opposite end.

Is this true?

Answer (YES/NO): YES